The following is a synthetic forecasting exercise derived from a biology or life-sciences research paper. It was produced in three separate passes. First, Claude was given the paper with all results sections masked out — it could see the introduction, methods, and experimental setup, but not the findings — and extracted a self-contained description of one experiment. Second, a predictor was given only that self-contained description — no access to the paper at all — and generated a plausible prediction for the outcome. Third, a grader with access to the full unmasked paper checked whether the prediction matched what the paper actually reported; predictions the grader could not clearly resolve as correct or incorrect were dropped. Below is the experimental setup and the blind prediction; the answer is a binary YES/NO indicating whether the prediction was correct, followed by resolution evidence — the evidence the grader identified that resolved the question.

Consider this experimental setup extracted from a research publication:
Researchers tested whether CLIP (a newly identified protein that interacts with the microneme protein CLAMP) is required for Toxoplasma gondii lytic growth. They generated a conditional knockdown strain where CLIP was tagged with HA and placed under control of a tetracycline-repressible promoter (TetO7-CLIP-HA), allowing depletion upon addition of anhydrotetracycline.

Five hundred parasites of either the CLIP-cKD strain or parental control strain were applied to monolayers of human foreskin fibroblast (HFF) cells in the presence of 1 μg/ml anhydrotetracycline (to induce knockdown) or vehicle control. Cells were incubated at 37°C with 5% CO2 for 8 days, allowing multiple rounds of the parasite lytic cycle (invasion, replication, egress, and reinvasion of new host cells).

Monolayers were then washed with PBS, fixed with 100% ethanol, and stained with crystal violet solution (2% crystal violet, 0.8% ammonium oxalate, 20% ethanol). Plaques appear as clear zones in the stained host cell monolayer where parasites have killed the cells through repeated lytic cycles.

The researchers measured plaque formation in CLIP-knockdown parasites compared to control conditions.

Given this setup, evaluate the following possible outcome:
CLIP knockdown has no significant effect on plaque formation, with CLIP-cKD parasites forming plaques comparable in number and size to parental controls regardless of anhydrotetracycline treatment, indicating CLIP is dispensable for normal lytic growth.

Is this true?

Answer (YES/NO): NO